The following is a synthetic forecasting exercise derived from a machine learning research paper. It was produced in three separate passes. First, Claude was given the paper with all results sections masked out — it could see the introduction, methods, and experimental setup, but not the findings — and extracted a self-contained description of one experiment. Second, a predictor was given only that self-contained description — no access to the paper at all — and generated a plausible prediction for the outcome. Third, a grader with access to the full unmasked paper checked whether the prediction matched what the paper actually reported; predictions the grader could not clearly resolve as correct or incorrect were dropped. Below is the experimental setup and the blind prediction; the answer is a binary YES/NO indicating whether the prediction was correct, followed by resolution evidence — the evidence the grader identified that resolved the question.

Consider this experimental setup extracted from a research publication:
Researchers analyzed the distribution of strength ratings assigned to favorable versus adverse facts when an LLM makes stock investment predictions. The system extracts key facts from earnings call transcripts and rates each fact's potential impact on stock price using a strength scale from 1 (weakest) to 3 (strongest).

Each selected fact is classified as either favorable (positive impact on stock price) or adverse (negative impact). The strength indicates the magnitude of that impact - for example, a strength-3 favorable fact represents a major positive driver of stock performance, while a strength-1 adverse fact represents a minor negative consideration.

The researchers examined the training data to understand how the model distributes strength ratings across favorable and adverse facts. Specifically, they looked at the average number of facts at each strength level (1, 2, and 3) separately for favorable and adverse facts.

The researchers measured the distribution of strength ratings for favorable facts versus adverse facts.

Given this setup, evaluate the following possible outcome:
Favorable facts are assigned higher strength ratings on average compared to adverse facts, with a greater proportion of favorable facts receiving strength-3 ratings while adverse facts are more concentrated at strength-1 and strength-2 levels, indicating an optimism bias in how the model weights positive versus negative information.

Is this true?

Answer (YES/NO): YES